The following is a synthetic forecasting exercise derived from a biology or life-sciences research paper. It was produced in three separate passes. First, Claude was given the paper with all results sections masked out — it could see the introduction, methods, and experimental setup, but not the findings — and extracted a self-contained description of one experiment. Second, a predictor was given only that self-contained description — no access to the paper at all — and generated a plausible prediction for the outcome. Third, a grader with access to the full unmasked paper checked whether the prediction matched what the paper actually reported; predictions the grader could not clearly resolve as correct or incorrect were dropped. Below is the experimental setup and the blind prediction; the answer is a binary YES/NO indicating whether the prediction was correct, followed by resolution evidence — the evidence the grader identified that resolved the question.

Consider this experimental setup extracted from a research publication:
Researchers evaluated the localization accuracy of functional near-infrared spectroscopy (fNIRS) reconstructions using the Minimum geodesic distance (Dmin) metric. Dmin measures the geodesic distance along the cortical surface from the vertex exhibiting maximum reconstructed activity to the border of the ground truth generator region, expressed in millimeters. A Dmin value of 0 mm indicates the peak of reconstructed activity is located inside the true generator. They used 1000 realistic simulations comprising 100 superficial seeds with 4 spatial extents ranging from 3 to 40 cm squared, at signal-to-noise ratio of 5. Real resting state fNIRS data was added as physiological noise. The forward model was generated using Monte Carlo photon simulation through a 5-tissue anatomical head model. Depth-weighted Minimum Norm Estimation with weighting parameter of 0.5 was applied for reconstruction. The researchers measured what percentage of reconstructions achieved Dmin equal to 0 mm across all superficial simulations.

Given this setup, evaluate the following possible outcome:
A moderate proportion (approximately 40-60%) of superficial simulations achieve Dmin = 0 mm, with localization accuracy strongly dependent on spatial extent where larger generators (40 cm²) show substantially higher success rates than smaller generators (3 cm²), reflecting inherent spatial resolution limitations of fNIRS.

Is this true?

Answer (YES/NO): NO